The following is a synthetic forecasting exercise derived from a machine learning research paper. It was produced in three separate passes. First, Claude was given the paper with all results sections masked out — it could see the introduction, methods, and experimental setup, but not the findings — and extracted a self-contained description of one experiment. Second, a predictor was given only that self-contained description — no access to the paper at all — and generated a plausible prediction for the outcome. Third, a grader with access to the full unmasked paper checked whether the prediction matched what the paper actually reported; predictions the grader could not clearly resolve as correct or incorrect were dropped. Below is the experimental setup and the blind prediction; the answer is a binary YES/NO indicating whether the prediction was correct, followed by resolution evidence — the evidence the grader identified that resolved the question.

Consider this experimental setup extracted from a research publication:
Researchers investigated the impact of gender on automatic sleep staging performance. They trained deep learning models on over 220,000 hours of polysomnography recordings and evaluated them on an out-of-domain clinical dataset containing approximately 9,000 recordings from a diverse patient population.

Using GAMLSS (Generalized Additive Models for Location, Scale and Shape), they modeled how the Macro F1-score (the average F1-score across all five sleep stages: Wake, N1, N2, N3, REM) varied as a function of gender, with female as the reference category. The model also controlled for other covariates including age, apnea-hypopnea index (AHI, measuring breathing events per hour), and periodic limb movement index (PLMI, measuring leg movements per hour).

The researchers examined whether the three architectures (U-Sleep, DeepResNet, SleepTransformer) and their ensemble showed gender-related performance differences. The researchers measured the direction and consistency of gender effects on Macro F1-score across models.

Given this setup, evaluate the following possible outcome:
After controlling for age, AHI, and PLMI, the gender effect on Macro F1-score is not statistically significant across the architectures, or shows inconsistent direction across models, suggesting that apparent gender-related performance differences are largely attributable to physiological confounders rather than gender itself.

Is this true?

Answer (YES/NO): NO